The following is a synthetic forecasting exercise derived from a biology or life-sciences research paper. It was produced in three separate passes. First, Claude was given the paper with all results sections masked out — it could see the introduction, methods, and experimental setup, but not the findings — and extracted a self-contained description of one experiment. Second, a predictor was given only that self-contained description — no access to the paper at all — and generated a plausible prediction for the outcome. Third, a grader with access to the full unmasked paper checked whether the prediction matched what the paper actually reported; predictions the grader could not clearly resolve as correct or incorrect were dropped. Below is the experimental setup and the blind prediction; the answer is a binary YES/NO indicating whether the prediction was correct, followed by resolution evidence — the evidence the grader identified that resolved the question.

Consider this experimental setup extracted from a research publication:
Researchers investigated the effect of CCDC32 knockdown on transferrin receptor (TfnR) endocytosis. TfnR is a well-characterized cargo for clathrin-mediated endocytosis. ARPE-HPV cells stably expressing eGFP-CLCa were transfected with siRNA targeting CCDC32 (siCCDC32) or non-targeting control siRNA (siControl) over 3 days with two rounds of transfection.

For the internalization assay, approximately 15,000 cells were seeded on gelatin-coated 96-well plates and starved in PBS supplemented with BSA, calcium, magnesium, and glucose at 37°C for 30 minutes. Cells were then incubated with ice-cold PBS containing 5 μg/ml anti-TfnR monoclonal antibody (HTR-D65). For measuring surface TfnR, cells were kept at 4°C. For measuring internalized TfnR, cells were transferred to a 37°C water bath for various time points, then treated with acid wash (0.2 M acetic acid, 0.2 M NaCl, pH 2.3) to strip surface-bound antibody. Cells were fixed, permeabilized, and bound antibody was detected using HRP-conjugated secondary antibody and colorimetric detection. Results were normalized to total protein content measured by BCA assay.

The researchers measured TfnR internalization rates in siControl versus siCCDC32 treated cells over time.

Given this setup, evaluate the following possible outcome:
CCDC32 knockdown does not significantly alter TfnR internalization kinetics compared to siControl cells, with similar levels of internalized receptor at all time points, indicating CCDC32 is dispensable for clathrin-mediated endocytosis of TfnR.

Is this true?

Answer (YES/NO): NO